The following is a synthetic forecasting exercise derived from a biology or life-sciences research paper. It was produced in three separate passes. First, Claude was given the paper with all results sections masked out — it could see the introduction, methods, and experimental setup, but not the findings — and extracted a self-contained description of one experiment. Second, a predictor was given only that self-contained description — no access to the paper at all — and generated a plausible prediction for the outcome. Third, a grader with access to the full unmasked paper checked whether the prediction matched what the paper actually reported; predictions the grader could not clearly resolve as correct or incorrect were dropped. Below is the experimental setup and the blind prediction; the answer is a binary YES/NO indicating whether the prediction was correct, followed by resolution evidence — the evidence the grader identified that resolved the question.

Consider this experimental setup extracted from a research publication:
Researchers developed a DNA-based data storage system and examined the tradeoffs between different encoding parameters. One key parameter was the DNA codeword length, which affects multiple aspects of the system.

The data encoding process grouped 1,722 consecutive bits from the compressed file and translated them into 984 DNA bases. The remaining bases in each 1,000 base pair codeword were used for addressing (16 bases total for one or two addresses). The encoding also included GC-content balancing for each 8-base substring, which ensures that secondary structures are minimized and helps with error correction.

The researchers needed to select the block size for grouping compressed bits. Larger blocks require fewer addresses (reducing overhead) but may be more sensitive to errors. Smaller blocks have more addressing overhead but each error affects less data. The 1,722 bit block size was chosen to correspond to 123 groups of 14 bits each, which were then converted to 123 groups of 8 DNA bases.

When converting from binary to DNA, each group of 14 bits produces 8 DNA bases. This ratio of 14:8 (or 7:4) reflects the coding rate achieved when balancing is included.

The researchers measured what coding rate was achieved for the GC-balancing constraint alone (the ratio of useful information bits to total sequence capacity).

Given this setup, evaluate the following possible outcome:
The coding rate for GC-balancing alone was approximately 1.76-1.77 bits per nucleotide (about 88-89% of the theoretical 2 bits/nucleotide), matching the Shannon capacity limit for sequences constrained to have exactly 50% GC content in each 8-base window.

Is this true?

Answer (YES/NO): YES